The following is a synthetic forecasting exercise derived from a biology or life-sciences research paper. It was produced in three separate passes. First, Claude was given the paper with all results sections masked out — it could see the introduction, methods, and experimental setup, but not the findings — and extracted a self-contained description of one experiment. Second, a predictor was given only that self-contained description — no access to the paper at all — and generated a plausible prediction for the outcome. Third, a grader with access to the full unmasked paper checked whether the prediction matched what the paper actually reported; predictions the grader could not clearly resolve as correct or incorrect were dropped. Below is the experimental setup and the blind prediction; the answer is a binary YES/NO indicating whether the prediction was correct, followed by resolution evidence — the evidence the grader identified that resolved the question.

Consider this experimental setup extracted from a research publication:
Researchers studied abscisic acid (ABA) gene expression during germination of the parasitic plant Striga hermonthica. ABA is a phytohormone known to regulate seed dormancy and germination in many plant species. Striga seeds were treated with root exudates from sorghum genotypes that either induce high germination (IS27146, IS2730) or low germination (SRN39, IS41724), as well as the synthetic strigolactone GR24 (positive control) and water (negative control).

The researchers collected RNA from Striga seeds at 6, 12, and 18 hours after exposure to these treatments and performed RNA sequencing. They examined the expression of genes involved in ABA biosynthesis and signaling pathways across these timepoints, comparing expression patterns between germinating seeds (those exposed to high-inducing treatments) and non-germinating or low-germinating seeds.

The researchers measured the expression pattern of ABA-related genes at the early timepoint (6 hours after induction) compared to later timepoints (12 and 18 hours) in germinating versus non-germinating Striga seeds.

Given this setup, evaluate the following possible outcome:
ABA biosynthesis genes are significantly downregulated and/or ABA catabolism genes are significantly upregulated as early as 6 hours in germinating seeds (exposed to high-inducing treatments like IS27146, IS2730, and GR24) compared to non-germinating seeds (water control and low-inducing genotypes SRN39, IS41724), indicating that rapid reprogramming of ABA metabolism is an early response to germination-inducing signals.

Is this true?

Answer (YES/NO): NO